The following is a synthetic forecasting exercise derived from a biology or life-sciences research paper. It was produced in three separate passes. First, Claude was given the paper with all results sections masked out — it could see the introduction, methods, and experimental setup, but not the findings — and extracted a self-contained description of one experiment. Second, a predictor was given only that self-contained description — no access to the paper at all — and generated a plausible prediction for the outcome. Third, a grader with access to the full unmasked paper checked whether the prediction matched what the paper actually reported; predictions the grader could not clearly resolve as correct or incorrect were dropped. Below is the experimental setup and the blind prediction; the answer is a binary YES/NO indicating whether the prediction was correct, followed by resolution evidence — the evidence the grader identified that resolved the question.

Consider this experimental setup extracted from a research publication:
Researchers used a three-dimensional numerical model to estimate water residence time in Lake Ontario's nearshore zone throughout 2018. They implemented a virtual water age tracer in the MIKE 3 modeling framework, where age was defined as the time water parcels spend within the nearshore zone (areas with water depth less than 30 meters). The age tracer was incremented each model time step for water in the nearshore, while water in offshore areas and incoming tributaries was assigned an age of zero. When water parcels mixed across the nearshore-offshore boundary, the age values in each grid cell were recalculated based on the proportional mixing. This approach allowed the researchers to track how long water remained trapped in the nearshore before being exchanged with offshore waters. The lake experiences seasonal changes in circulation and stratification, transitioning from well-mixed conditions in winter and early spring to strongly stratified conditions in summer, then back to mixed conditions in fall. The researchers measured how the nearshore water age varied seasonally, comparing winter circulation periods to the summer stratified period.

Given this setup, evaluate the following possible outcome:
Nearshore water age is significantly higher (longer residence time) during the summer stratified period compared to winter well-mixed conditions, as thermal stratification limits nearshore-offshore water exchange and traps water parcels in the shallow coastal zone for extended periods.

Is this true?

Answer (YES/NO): NO